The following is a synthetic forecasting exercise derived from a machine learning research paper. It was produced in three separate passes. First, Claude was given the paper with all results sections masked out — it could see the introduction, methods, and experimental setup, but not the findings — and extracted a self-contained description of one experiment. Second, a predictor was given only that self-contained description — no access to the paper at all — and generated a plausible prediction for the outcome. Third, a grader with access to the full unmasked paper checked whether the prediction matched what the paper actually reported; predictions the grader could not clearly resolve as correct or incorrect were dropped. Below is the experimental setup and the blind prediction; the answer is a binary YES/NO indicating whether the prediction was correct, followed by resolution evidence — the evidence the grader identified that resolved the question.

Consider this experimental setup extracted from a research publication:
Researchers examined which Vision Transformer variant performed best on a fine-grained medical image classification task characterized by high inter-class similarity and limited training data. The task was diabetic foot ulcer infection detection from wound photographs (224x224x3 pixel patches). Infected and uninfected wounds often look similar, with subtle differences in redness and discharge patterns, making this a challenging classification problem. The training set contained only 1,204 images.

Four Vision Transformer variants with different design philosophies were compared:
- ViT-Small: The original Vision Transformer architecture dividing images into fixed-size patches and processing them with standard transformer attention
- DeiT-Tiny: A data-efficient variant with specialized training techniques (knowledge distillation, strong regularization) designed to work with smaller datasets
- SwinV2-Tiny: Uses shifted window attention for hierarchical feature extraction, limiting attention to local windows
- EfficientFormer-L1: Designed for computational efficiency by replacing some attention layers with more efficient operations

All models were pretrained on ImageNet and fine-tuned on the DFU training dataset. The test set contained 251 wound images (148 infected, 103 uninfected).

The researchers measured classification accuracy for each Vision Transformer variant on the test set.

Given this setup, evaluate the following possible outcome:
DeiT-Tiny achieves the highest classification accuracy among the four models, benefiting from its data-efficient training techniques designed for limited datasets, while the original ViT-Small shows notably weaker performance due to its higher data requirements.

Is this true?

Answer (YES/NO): NO